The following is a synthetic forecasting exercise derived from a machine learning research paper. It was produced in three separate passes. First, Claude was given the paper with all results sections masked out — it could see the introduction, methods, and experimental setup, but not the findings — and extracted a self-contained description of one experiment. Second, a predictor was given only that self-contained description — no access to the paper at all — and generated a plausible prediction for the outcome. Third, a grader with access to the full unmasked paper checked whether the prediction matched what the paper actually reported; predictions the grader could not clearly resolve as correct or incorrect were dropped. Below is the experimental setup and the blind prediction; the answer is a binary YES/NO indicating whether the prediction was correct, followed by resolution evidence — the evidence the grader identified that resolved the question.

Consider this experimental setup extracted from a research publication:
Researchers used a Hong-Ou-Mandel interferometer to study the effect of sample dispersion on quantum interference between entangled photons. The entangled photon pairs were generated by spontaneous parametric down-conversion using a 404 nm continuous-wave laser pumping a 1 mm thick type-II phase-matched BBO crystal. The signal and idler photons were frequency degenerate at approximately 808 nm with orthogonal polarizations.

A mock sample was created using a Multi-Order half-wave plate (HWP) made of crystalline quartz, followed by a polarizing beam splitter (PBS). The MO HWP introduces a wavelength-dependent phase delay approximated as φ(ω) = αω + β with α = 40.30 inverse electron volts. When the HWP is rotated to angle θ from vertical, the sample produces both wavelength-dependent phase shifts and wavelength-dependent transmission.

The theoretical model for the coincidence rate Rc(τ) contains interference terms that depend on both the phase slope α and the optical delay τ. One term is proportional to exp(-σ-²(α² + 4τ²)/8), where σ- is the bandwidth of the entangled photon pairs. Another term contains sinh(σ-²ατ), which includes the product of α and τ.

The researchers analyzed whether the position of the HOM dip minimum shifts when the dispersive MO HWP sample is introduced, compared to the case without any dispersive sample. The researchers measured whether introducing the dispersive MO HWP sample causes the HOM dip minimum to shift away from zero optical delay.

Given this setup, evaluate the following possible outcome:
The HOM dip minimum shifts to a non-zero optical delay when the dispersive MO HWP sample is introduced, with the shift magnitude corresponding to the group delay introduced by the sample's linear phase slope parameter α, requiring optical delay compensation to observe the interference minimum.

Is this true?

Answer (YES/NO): YES